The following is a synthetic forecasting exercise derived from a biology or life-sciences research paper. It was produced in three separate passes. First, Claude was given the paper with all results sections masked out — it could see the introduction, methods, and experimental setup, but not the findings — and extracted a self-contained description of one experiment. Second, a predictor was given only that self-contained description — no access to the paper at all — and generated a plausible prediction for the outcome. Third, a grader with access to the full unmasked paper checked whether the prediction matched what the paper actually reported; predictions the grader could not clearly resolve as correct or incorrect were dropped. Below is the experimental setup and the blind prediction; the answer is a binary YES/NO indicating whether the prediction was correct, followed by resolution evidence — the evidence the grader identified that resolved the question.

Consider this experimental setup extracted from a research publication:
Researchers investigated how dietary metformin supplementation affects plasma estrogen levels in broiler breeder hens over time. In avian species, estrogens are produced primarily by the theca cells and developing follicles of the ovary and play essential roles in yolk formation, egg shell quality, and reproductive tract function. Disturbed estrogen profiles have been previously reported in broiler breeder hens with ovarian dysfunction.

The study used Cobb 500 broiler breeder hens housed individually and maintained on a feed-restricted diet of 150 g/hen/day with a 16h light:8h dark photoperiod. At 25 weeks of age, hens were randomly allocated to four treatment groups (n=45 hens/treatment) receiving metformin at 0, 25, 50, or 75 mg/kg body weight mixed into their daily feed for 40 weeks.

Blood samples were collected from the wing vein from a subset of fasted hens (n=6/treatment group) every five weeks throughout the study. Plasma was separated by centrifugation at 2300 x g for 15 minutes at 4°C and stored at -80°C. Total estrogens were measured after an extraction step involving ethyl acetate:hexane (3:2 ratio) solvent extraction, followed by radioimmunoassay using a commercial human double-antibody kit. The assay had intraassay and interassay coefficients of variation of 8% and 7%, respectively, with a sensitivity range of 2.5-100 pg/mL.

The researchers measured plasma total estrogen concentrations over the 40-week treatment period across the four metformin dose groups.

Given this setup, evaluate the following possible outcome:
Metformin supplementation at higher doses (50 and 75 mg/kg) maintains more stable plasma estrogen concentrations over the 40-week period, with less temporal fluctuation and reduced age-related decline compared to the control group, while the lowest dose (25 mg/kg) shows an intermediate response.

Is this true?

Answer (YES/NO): NO